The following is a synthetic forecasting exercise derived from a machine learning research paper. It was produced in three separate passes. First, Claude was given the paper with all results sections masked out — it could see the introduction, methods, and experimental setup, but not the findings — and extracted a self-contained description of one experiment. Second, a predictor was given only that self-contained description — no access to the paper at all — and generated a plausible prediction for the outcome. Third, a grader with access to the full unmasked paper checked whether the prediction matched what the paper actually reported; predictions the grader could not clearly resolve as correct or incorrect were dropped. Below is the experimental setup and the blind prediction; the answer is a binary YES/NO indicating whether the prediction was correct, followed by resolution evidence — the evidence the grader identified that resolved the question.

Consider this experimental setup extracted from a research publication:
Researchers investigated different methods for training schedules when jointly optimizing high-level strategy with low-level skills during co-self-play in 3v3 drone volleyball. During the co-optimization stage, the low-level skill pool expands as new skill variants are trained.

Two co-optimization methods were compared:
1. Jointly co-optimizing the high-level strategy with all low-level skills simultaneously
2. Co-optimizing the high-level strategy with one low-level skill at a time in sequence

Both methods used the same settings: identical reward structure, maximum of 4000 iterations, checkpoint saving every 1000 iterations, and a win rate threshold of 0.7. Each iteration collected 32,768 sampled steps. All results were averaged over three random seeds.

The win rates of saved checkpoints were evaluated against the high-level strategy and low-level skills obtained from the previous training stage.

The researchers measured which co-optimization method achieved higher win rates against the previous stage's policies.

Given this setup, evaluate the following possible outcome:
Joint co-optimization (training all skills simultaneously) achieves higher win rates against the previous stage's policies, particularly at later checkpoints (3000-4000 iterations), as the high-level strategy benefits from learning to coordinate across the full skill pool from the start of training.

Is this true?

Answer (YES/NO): NO